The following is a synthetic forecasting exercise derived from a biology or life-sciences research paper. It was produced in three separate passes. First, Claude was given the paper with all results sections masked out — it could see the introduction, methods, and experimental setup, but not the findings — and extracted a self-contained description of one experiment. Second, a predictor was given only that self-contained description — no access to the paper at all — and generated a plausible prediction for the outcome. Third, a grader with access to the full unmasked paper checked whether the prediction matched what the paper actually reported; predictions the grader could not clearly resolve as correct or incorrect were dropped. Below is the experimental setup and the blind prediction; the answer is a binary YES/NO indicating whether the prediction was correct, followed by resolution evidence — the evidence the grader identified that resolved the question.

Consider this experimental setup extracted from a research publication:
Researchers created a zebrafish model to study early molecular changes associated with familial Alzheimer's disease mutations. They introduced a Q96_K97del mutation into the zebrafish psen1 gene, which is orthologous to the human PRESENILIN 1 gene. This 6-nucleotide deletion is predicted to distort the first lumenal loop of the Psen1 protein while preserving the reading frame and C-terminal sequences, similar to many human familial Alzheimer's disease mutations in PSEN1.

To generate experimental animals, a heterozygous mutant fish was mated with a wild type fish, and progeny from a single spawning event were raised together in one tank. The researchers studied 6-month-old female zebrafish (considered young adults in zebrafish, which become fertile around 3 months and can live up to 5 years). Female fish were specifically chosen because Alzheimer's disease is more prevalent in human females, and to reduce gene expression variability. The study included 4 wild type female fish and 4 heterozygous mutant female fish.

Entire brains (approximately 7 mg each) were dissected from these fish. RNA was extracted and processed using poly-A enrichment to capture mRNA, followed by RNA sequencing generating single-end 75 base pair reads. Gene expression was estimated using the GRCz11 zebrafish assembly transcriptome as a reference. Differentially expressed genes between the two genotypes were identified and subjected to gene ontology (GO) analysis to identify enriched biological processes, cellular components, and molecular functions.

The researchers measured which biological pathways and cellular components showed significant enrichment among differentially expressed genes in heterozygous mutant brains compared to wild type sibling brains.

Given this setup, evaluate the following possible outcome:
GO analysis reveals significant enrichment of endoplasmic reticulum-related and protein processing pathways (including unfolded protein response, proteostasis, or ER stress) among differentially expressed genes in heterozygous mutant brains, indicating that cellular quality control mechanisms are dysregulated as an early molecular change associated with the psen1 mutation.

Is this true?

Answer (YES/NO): NO